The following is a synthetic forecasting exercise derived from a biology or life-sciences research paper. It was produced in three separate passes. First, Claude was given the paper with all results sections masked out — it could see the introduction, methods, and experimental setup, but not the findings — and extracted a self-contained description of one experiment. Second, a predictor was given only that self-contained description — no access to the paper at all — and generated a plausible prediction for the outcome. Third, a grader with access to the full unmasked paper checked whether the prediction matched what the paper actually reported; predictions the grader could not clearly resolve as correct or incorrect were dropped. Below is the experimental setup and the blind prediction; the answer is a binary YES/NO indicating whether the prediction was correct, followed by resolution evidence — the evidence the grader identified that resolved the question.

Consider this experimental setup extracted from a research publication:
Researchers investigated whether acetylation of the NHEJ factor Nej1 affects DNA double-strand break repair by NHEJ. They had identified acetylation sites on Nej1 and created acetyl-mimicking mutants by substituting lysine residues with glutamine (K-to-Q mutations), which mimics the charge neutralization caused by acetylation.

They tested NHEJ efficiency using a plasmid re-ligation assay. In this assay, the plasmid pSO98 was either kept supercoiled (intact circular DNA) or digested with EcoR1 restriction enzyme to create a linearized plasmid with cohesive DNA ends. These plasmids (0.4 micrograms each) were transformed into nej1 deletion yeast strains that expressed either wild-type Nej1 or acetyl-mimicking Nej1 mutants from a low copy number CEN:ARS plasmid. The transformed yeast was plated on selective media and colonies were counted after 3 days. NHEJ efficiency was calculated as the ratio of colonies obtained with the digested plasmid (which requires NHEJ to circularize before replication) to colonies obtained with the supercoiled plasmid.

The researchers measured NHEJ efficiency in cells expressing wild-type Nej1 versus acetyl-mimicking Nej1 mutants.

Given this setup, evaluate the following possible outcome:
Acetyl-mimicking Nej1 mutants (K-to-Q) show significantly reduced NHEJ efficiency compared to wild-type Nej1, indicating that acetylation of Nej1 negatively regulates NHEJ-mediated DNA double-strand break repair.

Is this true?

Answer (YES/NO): YES